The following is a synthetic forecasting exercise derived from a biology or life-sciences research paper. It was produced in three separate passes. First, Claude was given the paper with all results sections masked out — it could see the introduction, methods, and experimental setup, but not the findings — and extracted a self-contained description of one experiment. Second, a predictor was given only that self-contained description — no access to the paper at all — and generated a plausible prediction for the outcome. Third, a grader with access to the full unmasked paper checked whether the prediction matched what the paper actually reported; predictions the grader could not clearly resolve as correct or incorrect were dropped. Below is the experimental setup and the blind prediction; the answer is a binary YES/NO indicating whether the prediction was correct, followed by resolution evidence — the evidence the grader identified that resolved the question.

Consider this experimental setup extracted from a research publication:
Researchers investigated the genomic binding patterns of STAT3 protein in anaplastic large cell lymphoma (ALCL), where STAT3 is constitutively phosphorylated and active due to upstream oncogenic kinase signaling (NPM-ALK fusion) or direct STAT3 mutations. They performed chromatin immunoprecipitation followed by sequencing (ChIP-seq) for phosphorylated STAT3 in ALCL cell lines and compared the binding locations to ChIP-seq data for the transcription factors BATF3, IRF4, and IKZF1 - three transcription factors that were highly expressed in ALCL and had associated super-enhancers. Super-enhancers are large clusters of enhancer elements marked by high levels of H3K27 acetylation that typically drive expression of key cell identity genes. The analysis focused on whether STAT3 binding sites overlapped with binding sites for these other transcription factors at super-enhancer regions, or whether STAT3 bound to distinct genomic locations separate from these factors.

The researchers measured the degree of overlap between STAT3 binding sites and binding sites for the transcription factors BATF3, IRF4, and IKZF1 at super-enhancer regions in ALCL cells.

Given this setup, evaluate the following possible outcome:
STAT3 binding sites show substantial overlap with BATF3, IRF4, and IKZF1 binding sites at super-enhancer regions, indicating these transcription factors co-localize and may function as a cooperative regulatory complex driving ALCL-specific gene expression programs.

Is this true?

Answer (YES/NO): YES